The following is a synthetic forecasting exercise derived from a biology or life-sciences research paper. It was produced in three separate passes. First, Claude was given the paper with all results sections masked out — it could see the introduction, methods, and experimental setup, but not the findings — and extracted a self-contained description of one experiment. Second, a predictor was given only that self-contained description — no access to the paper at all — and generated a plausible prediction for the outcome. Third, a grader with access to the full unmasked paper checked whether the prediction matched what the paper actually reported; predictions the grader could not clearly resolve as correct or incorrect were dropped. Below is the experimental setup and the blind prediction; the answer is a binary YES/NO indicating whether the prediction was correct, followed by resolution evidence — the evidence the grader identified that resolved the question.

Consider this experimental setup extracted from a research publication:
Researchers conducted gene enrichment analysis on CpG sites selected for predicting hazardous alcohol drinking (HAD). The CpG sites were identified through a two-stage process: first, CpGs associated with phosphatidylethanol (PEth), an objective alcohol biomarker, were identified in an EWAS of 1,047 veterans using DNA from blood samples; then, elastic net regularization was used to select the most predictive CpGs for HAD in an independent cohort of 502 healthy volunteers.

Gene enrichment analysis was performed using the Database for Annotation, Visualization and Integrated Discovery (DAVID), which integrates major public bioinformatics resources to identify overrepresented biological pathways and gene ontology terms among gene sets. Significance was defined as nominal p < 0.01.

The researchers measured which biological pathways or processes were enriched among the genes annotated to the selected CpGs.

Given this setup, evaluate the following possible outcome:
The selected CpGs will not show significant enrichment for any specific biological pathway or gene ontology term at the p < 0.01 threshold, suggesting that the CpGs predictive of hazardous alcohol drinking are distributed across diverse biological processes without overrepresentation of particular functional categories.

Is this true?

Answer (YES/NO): NO